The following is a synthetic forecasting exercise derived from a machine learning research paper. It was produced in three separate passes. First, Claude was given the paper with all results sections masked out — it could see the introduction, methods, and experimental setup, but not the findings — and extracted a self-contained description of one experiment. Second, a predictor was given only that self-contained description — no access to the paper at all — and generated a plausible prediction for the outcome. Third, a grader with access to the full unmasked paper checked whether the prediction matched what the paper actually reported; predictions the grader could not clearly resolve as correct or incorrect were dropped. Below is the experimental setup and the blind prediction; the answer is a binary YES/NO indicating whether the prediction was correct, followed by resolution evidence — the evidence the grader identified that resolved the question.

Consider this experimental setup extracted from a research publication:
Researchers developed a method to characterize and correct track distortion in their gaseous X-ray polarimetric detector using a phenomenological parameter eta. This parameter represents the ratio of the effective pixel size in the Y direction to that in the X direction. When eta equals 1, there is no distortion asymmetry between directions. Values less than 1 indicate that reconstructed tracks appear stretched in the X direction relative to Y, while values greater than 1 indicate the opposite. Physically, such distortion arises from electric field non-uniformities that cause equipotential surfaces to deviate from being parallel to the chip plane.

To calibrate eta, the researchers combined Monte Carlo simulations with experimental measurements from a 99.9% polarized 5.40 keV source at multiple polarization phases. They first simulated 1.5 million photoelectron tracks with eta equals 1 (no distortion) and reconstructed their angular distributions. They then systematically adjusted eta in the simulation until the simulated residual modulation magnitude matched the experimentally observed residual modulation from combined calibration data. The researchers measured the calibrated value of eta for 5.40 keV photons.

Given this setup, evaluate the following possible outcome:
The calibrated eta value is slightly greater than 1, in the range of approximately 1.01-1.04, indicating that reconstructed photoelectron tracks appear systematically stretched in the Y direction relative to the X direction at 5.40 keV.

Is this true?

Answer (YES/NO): NO